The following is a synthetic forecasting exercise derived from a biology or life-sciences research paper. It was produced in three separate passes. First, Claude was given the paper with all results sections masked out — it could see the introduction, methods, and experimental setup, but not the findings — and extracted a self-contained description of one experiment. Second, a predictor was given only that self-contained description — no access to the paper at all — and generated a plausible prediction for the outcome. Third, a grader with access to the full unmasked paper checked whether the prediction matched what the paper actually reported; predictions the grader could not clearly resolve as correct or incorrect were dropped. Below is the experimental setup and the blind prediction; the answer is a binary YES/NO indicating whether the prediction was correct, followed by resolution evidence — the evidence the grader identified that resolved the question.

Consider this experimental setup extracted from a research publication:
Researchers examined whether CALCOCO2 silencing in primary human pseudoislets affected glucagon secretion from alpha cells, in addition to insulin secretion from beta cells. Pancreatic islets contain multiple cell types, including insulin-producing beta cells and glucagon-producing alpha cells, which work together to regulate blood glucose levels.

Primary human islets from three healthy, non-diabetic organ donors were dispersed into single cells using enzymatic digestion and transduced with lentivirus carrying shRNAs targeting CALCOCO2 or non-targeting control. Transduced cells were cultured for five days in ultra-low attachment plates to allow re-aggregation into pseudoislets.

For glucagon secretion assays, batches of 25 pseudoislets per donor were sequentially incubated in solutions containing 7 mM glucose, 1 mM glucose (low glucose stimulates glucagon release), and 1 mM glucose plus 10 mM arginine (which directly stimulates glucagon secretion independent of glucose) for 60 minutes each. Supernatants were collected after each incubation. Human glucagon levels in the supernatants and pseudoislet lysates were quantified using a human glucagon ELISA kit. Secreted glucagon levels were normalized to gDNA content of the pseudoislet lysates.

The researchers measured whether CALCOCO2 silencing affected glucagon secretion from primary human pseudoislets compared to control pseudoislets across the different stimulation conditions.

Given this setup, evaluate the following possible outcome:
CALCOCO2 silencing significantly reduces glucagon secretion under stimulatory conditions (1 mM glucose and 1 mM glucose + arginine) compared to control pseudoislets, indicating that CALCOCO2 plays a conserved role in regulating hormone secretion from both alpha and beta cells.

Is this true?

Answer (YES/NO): NO